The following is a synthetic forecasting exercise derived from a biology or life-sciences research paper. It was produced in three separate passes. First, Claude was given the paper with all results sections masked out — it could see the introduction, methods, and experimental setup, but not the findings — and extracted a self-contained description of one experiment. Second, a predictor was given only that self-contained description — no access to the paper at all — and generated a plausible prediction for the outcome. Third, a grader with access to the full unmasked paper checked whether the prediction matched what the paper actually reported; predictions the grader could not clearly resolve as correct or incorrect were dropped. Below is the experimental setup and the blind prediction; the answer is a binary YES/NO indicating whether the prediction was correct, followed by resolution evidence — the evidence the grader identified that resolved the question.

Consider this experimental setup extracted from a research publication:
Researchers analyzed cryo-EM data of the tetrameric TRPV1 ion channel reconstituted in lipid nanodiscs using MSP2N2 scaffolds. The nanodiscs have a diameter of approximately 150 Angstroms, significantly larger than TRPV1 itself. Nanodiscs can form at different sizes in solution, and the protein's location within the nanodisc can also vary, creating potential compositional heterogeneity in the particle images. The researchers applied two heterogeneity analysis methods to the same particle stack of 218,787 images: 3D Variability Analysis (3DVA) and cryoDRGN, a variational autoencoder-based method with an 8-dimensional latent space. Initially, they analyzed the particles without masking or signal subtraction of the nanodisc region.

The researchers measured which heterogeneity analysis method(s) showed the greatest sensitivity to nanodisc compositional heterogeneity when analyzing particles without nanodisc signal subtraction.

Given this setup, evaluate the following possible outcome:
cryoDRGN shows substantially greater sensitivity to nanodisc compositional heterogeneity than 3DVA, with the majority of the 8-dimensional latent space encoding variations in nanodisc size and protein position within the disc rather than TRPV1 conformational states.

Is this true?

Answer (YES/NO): NO